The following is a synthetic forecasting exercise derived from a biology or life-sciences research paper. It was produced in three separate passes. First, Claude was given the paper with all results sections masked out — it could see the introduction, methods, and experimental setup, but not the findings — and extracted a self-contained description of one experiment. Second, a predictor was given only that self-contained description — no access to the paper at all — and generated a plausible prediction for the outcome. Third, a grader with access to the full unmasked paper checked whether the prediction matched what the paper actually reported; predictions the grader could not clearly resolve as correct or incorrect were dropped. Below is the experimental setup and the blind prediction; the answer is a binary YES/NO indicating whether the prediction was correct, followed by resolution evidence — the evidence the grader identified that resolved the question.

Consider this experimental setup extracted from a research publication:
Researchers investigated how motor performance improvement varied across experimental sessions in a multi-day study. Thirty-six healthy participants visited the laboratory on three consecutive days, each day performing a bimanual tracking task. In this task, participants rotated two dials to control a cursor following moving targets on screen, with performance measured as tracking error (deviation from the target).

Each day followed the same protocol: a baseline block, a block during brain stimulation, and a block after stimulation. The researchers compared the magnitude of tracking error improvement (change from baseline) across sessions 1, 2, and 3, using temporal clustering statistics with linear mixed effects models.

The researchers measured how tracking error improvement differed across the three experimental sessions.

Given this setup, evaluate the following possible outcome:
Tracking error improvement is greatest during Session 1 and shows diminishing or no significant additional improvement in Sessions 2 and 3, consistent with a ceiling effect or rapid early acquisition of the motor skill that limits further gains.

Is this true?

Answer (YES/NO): YES